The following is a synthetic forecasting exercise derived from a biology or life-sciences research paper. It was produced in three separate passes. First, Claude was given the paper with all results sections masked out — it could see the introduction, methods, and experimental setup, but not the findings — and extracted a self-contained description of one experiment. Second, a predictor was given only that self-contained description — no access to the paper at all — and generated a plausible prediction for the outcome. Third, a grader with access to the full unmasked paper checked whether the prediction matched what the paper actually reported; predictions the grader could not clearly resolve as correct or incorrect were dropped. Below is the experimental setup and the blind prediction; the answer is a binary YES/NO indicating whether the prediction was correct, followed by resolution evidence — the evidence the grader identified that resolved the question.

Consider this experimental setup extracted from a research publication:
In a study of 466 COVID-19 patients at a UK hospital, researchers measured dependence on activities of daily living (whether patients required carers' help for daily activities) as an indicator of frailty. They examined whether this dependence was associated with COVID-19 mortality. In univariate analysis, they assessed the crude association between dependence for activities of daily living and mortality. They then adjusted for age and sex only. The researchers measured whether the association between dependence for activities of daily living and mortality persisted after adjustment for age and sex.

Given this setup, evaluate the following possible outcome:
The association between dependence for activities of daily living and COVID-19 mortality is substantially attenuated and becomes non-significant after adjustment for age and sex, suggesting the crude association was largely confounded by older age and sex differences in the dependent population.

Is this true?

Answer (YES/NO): YES